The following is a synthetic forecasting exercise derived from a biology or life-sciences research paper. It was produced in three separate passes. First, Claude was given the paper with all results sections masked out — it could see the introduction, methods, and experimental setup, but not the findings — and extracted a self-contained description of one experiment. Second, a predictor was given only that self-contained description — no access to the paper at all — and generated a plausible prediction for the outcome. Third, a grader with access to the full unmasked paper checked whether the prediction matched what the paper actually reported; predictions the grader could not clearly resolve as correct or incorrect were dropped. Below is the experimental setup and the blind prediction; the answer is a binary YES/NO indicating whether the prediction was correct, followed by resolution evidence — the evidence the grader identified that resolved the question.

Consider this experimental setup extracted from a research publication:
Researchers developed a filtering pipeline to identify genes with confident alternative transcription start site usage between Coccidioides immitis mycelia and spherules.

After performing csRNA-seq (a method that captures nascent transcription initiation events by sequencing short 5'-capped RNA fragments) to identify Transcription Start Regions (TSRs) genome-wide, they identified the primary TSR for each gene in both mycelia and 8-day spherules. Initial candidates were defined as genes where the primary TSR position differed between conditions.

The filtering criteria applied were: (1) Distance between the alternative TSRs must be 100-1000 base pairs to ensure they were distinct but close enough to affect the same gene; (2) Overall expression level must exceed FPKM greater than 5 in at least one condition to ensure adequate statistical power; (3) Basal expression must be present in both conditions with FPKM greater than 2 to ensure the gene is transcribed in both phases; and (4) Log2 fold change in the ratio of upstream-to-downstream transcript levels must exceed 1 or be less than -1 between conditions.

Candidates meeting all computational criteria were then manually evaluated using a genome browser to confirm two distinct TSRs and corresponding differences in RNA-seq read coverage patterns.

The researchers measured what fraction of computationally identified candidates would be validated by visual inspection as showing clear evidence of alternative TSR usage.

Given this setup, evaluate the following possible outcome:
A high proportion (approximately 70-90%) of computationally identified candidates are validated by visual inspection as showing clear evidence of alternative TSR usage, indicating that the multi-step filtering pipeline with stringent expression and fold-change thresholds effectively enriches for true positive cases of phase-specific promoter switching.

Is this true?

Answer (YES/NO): NO